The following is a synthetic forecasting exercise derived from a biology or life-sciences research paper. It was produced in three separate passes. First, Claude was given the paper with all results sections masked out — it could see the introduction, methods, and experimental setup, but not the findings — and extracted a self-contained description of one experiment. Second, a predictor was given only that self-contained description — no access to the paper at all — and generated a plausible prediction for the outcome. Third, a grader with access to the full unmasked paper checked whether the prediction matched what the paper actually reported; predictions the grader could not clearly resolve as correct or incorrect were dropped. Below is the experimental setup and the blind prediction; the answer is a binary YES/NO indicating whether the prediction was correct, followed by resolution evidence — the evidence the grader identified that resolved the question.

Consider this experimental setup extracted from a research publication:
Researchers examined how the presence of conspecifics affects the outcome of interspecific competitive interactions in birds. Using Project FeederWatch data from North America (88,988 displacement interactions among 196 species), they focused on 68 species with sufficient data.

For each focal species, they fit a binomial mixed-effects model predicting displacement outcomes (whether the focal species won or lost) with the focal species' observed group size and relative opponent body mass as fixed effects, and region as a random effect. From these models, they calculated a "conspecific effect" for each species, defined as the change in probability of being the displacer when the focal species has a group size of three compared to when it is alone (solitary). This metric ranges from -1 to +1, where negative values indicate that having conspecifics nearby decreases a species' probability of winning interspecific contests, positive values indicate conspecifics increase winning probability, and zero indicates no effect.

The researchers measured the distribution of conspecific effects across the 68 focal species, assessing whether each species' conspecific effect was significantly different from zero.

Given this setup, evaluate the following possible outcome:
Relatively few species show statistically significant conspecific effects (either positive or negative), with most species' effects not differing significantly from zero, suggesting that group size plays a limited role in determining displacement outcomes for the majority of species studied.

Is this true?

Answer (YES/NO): YES